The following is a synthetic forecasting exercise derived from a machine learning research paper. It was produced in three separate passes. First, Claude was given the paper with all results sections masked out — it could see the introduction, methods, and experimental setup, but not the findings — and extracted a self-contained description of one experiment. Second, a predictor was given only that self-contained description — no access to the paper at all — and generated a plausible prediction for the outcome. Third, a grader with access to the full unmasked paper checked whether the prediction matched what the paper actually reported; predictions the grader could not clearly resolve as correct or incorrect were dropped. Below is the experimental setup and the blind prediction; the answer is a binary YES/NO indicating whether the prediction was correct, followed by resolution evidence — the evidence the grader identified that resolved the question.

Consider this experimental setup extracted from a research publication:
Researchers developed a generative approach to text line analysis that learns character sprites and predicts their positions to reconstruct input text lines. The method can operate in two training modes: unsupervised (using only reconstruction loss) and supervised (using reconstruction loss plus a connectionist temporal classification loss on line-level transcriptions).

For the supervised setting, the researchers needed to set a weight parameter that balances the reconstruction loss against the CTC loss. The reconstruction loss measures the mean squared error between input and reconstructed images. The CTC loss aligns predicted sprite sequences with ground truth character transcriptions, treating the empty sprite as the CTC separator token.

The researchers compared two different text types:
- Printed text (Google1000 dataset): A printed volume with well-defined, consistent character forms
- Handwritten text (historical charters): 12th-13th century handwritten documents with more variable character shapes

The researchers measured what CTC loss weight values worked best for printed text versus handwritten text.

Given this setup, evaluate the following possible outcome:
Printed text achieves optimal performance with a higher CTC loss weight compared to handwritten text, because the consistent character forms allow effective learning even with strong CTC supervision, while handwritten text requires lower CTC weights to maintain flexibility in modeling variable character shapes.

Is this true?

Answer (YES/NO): YES